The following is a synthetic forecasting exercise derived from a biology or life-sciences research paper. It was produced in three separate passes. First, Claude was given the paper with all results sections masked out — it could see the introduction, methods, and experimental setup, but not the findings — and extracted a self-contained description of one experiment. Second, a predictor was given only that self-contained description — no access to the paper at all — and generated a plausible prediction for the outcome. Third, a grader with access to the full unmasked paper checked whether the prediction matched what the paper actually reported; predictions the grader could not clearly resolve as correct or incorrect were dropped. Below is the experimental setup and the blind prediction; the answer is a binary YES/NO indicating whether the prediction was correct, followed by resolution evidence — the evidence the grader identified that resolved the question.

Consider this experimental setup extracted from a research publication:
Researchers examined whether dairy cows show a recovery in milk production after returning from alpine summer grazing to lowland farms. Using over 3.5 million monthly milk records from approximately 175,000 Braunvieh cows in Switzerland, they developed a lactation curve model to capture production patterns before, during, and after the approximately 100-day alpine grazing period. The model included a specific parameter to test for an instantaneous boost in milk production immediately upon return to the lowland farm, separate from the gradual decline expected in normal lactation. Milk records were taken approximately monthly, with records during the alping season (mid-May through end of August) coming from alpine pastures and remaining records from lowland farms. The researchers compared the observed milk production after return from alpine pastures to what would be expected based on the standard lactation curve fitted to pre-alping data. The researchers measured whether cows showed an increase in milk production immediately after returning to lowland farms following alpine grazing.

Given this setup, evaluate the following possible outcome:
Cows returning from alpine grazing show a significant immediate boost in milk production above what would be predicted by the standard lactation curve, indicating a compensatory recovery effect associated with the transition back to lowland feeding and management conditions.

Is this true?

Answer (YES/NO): NO